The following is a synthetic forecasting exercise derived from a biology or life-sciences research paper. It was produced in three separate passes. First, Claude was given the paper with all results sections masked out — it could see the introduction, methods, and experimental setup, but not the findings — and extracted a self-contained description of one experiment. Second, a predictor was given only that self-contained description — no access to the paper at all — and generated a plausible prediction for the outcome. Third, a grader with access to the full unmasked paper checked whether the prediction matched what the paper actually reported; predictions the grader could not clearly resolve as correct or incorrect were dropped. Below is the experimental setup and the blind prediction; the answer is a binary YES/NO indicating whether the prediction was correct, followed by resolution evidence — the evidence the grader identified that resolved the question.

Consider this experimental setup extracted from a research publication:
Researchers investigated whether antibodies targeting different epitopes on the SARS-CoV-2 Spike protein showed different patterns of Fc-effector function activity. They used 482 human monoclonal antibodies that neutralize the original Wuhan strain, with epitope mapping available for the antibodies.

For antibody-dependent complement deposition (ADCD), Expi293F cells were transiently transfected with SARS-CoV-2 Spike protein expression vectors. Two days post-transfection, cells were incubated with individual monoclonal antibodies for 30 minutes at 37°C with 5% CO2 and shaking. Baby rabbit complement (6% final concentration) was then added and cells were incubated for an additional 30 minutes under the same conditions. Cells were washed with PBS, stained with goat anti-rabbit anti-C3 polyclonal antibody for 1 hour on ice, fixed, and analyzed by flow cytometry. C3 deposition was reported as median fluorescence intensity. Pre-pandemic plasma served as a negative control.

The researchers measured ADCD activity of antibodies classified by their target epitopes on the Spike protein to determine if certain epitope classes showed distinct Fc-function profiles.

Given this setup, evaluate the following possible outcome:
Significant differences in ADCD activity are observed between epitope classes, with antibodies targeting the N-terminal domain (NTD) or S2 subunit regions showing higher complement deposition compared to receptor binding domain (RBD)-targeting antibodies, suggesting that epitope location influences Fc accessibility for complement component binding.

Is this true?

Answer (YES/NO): NO